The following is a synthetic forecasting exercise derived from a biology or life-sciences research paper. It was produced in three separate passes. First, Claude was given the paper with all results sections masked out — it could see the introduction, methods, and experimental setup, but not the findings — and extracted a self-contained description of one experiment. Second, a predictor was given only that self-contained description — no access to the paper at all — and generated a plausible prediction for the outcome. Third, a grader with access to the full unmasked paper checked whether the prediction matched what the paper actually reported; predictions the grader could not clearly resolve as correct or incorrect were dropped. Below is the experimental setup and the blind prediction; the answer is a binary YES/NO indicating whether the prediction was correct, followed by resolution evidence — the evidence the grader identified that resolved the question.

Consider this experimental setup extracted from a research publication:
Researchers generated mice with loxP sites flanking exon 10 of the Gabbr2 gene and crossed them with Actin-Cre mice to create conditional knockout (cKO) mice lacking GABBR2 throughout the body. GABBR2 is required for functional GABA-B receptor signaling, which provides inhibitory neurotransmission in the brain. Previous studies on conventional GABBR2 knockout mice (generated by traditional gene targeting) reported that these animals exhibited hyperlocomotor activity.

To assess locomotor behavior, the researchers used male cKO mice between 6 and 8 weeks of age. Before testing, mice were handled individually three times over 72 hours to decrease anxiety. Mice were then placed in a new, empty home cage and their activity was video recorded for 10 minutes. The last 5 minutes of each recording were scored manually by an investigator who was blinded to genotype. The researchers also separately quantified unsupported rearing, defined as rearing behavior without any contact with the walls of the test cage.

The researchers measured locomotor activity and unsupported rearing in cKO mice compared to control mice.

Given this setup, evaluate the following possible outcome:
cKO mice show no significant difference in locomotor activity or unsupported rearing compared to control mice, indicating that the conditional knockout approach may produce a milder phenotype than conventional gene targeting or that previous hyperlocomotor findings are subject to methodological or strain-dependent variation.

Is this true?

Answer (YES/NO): NO